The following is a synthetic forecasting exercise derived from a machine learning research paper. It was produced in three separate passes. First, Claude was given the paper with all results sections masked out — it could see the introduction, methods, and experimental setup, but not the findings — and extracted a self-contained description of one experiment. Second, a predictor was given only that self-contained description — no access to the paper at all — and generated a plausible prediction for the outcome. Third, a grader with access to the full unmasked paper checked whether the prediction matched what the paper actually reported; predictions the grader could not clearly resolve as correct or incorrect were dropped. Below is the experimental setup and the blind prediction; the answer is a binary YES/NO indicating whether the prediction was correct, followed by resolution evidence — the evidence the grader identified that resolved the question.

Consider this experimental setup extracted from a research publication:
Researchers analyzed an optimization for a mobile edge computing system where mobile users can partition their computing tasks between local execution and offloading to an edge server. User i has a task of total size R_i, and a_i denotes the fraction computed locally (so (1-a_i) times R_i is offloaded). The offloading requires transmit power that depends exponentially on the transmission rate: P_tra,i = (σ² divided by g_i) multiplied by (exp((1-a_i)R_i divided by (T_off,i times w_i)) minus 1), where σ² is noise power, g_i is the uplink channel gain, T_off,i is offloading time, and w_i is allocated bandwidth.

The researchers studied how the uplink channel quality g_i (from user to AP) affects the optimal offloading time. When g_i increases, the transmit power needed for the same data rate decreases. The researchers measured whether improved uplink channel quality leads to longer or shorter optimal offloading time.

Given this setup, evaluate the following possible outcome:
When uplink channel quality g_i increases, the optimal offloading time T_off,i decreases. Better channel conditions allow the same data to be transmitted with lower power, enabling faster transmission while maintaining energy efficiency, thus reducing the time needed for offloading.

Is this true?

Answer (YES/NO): YES